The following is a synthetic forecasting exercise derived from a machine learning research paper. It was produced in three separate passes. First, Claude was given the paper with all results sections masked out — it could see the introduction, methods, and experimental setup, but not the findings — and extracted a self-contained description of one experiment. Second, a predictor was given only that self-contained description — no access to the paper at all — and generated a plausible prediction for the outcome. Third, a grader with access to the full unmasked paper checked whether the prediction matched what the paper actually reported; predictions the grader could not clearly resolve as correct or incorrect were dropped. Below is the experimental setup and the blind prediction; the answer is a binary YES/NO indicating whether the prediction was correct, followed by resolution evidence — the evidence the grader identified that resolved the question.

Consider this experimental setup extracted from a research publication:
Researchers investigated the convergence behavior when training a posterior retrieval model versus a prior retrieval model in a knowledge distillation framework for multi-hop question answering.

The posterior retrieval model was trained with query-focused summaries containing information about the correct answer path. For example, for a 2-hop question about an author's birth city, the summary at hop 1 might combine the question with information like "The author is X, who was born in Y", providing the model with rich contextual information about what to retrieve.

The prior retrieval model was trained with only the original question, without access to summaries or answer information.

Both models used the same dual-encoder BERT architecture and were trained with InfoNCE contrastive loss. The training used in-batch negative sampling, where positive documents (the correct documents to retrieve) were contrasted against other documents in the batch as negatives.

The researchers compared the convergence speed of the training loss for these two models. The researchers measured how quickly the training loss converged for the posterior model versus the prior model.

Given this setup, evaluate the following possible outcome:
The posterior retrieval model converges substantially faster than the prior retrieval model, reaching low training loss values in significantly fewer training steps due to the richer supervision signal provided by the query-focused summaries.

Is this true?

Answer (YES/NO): YES